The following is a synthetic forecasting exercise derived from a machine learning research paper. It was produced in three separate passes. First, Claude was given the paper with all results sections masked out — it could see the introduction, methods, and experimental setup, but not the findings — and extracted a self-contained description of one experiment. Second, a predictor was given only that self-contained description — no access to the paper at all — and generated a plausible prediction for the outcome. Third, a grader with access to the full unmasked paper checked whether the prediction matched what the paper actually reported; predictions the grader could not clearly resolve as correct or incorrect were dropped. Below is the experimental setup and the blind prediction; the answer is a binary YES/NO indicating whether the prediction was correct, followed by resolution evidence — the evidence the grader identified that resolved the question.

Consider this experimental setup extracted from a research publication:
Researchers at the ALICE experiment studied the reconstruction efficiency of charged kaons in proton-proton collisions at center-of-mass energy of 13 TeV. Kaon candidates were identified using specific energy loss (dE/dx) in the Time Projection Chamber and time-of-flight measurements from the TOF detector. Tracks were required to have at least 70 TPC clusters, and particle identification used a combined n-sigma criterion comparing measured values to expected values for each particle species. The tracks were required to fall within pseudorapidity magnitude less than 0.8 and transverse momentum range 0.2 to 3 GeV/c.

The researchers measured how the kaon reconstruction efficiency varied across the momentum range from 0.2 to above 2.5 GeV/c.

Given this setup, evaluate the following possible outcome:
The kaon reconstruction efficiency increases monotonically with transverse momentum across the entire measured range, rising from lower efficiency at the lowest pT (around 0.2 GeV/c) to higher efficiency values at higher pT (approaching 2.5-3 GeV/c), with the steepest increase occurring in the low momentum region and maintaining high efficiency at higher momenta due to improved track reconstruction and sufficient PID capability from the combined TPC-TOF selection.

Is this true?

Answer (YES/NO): YES